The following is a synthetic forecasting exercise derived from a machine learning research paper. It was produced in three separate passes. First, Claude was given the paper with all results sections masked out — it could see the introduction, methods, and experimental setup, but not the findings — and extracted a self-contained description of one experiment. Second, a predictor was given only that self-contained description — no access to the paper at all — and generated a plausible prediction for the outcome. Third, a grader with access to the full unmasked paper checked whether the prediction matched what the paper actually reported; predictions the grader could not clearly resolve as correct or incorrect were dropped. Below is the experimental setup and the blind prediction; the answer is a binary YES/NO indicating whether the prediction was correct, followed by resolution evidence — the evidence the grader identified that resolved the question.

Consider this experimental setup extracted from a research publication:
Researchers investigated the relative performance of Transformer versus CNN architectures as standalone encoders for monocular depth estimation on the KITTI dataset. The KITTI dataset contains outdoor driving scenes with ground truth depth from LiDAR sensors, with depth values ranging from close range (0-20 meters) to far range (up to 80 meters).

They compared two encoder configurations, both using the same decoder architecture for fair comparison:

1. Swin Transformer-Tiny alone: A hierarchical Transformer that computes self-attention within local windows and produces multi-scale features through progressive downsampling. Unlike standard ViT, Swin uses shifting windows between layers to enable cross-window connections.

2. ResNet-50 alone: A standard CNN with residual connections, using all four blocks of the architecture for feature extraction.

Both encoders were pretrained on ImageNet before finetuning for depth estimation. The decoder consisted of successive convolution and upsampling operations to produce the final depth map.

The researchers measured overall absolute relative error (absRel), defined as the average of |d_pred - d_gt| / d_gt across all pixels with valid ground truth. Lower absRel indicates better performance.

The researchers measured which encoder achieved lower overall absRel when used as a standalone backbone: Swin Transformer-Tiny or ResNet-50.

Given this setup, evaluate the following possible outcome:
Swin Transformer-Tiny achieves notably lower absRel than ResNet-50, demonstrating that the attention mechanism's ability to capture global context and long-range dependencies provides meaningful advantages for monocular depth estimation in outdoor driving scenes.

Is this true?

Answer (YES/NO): YES